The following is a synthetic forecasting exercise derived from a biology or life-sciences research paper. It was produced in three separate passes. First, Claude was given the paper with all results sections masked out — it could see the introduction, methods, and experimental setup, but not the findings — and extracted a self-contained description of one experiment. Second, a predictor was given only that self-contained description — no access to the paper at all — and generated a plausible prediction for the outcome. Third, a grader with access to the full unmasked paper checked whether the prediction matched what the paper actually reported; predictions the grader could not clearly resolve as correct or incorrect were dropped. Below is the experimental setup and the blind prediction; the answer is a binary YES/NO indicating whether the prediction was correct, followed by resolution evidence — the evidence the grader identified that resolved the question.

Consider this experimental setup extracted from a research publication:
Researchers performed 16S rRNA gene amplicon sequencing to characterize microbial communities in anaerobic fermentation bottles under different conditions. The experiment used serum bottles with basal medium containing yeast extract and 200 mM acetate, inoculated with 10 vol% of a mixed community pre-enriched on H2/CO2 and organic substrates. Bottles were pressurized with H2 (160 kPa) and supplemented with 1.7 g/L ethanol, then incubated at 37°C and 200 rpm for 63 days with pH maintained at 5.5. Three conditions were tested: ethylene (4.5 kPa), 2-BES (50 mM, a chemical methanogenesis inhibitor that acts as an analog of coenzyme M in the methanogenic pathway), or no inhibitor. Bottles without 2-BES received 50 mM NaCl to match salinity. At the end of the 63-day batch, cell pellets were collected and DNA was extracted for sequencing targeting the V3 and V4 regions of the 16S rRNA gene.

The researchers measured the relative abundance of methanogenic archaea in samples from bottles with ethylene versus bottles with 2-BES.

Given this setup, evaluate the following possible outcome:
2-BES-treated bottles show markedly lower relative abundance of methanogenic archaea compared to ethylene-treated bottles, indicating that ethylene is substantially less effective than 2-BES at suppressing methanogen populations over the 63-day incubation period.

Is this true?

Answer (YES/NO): NO